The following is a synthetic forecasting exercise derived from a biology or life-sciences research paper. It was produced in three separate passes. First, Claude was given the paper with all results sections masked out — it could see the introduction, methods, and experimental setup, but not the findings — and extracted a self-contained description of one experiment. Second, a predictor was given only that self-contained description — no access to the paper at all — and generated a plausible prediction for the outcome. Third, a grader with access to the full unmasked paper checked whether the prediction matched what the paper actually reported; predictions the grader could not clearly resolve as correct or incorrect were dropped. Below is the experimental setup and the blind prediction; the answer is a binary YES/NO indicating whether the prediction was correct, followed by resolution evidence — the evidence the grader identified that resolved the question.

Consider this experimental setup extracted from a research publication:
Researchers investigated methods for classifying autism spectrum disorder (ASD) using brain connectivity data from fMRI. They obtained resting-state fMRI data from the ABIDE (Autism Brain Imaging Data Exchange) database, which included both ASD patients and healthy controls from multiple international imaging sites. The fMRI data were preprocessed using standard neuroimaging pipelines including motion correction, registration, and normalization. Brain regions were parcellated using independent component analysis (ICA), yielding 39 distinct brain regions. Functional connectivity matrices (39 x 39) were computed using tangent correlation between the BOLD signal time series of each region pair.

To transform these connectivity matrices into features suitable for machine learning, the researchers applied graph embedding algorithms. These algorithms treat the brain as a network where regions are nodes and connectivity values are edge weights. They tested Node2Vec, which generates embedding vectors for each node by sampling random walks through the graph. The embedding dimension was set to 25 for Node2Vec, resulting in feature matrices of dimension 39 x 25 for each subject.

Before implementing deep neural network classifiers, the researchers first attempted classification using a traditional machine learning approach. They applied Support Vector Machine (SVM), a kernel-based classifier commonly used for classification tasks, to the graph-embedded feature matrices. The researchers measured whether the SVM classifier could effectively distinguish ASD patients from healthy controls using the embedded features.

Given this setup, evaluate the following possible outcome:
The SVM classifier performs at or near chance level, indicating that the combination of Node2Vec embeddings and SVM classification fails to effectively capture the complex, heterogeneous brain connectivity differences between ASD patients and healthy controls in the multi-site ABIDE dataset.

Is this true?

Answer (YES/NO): YES